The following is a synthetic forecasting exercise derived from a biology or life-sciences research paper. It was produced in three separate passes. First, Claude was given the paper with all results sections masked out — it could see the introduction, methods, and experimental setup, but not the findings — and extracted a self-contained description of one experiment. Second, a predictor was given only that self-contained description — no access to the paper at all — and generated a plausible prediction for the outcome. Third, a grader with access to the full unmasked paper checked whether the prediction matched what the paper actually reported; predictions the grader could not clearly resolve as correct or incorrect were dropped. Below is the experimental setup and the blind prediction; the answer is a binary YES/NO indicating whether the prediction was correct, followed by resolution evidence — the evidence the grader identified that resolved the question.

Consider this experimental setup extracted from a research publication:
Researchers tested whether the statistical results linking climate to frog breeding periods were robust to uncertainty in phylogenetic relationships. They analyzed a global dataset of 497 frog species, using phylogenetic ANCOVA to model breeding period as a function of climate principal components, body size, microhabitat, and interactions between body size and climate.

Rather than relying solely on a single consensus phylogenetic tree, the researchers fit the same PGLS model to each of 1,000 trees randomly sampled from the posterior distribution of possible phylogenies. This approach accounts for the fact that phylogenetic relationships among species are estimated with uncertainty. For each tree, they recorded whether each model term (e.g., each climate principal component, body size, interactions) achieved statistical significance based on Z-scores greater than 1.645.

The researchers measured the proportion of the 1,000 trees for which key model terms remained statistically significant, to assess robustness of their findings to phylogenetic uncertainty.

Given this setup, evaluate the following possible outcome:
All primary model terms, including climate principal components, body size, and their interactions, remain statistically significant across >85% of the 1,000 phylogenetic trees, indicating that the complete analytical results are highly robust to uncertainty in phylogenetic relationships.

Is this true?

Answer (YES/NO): NO